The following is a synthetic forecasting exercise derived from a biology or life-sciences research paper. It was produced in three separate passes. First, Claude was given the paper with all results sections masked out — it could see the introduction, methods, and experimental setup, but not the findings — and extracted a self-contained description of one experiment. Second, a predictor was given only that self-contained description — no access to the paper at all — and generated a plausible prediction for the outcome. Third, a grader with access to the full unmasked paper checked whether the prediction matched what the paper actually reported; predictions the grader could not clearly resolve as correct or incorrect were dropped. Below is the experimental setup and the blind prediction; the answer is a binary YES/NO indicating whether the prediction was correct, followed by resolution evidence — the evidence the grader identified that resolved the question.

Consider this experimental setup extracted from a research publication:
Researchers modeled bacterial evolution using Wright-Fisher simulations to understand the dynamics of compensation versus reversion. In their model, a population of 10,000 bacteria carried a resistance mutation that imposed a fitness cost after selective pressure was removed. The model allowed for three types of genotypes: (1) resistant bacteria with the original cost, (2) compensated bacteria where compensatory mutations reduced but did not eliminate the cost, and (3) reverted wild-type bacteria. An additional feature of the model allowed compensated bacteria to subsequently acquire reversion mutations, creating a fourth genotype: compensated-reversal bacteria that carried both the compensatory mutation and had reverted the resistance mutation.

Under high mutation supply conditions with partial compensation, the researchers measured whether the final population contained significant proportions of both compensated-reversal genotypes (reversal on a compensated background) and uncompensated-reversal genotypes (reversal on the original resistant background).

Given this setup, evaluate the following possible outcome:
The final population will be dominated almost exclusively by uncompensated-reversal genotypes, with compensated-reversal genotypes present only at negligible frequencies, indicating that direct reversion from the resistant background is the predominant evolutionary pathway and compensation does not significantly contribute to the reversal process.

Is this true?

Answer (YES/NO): NO